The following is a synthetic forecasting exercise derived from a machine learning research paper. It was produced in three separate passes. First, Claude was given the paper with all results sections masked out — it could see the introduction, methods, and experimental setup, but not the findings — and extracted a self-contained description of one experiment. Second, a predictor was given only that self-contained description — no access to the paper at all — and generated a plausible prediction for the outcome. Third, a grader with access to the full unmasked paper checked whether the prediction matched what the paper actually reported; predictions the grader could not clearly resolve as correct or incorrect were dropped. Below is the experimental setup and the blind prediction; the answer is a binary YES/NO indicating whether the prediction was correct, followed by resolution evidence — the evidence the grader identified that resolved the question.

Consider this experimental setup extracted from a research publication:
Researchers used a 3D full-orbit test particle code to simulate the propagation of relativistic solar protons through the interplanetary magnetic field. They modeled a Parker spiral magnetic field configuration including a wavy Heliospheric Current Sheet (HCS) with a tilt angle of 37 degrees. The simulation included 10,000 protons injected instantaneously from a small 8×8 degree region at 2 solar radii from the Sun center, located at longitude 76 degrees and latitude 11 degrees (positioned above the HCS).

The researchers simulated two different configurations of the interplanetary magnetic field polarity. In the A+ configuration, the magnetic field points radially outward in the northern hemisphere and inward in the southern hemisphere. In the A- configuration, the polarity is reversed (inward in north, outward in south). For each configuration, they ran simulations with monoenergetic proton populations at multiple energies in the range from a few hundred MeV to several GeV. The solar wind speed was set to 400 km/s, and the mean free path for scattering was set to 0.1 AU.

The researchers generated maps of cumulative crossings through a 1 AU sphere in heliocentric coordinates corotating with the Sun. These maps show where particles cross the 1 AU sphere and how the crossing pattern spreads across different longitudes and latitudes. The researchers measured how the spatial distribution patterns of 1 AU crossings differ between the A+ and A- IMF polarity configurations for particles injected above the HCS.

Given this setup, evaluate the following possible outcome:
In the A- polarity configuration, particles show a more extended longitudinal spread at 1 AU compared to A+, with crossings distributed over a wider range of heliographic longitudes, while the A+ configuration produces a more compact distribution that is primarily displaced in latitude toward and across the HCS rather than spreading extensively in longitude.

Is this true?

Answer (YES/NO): NO